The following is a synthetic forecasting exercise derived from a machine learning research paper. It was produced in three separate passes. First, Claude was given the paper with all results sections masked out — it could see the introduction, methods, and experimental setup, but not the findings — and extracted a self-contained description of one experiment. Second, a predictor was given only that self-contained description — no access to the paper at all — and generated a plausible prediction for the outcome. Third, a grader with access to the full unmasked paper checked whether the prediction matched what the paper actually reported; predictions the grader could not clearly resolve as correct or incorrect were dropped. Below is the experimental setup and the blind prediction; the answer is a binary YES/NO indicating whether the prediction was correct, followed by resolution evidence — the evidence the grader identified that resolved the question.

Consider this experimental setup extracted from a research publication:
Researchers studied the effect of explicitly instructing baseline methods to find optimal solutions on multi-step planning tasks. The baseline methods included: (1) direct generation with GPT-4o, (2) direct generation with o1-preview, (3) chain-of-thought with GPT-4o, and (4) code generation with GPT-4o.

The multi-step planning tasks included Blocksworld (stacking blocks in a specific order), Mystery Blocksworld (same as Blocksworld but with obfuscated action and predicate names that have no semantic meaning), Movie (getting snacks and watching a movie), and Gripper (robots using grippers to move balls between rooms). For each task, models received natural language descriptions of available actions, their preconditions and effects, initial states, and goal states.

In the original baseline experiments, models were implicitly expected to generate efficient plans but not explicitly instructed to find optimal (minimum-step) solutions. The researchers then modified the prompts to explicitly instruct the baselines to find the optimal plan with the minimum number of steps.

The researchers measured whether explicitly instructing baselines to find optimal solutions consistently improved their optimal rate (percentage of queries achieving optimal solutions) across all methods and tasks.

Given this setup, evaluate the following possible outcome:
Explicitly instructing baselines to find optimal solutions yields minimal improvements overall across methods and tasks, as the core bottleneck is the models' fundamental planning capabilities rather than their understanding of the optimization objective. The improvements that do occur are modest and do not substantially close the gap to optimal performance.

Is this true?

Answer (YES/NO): NO